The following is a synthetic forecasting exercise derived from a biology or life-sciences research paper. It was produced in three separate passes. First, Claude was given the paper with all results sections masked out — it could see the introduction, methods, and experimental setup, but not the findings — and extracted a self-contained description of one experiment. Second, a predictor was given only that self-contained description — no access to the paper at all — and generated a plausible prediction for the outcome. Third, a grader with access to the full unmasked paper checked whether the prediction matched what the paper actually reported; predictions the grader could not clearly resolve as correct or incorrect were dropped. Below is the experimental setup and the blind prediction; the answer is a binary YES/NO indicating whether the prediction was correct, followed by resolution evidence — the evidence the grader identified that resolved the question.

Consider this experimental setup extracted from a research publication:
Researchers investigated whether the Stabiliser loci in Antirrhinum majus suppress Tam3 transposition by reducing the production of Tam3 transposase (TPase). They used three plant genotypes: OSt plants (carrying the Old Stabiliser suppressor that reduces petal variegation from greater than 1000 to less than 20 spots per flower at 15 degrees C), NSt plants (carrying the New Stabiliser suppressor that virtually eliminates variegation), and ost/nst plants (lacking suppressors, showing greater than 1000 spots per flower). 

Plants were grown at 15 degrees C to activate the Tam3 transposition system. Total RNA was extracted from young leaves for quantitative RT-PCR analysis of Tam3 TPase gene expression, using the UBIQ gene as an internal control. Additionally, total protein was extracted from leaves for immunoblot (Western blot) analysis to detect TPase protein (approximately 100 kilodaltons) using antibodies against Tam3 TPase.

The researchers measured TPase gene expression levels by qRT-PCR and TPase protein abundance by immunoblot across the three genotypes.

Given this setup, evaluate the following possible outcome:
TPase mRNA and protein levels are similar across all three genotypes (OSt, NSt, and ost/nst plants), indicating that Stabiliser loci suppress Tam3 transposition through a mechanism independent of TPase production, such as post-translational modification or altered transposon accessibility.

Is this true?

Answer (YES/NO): YES